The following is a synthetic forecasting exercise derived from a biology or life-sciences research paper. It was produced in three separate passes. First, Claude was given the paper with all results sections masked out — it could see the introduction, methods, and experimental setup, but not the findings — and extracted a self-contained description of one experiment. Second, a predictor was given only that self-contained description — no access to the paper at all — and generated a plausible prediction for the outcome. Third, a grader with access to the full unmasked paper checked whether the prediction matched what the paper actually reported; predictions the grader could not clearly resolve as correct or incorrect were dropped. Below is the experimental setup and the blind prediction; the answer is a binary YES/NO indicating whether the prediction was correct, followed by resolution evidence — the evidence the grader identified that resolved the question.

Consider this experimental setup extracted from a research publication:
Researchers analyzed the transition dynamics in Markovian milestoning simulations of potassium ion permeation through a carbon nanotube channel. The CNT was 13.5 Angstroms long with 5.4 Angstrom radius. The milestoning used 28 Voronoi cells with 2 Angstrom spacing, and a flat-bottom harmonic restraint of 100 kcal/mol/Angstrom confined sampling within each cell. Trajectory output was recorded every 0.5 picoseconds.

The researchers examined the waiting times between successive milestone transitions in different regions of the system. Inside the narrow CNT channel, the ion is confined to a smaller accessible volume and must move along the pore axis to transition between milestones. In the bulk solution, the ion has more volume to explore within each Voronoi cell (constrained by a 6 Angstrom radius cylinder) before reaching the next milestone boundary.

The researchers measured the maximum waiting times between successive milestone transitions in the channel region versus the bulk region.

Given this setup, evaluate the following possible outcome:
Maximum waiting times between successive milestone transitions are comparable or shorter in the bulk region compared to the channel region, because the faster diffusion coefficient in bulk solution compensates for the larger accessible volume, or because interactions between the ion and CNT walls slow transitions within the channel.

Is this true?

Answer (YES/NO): YES